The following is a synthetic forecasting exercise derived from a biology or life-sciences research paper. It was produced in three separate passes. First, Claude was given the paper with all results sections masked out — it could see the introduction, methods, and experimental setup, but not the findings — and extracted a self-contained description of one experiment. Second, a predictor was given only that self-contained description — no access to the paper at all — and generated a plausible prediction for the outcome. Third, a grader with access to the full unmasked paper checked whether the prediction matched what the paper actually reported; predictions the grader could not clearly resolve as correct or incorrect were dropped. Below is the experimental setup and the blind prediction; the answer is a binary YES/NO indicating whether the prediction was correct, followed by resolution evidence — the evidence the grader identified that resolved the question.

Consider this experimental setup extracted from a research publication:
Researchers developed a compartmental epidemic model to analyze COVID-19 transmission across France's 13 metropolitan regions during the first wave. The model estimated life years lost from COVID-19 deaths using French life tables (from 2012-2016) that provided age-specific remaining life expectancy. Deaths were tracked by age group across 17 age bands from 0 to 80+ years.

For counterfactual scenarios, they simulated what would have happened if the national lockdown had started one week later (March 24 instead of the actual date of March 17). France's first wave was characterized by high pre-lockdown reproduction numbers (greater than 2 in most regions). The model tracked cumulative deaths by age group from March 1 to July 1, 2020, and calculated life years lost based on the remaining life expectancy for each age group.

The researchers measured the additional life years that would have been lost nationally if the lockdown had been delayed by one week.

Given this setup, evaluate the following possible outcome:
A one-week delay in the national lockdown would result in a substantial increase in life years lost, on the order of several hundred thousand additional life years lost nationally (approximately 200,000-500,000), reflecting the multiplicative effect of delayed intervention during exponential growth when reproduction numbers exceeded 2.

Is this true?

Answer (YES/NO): YES